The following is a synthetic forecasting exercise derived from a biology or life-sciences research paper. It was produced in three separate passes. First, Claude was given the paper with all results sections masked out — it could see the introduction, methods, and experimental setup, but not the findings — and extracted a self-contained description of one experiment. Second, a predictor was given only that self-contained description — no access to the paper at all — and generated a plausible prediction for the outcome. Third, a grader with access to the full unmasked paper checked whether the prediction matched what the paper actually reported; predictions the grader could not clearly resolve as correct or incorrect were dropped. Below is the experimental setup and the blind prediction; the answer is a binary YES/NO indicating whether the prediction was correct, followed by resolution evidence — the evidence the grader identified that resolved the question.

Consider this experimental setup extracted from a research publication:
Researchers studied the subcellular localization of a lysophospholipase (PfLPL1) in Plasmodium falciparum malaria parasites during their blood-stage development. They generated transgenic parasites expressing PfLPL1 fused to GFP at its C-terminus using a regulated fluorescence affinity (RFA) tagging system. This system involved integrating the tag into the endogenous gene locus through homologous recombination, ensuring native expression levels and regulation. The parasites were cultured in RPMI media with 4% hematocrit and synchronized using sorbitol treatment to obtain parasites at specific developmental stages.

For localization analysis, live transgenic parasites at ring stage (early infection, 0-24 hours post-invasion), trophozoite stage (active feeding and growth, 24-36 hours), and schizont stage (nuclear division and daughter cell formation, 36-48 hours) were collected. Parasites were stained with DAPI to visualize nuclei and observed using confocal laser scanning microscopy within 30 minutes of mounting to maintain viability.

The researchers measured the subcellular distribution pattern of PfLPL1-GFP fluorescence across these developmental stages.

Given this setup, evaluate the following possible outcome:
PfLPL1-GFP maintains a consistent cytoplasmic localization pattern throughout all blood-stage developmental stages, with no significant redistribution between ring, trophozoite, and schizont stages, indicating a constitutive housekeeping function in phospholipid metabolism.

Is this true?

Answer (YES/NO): NO